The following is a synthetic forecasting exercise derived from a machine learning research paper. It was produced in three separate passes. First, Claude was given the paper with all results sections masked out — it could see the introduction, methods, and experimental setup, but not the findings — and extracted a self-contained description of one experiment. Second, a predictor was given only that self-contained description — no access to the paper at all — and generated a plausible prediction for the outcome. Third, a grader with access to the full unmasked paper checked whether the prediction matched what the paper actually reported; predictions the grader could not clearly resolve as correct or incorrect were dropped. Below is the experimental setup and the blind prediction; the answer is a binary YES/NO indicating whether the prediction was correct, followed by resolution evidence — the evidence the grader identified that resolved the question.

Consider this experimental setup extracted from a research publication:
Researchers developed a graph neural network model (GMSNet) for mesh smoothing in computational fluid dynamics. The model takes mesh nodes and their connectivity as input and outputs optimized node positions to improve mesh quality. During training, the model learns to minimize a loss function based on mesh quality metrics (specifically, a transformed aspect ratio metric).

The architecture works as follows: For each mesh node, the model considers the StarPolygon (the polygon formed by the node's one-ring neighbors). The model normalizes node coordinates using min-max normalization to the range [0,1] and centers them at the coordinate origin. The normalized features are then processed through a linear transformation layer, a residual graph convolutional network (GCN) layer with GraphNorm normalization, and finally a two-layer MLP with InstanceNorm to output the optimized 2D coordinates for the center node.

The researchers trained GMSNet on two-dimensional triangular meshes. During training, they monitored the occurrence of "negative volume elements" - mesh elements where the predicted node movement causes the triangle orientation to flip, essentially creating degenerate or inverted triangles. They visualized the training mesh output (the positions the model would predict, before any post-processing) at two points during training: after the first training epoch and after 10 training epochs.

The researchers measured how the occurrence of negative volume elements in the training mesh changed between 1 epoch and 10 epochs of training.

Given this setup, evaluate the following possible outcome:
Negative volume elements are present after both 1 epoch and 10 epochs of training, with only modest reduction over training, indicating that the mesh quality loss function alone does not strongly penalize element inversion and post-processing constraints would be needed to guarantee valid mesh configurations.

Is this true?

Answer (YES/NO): NO